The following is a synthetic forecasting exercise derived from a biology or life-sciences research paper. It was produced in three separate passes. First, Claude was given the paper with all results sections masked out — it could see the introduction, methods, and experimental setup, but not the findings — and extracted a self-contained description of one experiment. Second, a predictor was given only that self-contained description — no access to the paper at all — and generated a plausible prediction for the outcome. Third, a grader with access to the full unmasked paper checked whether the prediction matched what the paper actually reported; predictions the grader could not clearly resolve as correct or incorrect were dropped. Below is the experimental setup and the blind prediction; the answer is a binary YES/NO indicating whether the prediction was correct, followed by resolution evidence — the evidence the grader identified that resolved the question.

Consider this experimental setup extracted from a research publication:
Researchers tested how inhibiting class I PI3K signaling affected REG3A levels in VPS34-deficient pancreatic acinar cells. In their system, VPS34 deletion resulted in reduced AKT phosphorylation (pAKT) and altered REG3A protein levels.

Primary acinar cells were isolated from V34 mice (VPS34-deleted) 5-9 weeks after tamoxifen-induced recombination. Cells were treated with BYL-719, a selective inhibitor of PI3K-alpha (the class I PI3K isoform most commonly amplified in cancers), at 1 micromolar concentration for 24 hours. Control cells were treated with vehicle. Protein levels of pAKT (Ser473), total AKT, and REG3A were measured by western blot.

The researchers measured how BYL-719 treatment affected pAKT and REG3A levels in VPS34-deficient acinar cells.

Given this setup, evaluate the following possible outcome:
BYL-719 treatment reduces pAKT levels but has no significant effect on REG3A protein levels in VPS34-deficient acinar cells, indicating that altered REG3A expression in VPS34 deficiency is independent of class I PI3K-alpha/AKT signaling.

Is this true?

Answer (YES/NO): NO